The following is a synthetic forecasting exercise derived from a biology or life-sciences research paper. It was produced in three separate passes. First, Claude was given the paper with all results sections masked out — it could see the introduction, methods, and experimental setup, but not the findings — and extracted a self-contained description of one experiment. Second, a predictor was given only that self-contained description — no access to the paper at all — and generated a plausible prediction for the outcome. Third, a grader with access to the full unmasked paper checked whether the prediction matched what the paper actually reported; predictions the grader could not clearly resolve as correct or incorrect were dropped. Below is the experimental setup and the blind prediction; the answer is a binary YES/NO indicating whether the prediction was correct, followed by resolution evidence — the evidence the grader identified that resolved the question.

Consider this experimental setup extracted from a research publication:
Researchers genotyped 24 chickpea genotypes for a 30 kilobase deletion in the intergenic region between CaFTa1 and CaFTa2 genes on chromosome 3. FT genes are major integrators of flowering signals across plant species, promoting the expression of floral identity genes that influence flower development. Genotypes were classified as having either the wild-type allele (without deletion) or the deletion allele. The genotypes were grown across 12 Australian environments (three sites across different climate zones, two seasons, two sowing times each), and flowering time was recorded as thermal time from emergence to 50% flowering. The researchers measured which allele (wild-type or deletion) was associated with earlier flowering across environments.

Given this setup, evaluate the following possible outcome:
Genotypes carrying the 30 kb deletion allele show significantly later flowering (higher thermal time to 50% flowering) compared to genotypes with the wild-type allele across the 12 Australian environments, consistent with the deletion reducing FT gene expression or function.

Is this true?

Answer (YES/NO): YES